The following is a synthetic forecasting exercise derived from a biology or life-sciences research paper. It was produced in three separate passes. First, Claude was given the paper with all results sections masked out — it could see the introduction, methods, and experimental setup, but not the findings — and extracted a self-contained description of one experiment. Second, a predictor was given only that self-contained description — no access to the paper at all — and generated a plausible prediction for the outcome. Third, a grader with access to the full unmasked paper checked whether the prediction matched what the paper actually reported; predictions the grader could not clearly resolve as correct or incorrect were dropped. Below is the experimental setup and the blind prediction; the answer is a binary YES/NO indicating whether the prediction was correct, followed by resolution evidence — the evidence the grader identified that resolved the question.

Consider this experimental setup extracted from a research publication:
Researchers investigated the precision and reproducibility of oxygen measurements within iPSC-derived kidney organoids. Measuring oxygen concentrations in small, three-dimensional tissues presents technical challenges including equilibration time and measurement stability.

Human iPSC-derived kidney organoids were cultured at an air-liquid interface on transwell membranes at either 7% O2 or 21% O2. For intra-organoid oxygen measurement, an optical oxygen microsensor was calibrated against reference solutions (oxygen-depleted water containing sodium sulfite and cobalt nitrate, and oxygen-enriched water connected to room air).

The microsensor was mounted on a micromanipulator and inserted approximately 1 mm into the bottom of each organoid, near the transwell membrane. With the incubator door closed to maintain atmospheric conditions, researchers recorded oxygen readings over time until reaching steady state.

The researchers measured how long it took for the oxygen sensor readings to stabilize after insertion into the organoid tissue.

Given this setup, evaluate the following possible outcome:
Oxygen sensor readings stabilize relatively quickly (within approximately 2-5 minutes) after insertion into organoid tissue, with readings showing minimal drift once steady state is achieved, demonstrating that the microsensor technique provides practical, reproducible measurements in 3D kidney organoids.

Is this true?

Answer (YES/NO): NO